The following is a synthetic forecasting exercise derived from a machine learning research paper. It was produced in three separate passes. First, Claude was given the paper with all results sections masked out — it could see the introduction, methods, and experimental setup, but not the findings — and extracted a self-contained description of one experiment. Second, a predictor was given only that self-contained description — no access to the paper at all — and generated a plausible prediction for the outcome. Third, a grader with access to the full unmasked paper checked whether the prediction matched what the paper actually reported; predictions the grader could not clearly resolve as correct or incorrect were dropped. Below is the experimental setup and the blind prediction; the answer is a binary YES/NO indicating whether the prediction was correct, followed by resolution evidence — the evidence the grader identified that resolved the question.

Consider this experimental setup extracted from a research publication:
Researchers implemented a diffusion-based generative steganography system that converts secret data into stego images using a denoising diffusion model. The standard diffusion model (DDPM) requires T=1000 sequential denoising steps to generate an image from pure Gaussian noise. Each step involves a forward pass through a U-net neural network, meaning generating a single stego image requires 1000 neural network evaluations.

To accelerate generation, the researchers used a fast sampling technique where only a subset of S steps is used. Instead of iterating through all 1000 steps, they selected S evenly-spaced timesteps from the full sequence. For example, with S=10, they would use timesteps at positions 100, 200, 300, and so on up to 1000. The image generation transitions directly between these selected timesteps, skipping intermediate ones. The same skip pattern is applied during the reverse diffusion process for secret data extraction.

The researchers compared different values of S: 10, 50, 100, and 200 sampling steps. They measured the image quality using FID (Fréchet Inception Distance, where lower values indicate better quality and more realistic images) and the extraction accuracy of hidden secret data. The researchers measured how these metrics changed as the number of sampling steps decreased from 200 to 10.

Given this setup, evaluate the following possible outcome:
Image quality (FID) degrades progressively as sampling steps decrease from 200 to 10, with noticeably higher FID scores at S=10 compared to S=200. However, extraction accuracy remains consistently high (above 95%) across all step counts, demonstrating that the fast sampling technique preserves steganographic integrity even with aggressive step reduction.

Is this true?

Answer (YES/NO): NO